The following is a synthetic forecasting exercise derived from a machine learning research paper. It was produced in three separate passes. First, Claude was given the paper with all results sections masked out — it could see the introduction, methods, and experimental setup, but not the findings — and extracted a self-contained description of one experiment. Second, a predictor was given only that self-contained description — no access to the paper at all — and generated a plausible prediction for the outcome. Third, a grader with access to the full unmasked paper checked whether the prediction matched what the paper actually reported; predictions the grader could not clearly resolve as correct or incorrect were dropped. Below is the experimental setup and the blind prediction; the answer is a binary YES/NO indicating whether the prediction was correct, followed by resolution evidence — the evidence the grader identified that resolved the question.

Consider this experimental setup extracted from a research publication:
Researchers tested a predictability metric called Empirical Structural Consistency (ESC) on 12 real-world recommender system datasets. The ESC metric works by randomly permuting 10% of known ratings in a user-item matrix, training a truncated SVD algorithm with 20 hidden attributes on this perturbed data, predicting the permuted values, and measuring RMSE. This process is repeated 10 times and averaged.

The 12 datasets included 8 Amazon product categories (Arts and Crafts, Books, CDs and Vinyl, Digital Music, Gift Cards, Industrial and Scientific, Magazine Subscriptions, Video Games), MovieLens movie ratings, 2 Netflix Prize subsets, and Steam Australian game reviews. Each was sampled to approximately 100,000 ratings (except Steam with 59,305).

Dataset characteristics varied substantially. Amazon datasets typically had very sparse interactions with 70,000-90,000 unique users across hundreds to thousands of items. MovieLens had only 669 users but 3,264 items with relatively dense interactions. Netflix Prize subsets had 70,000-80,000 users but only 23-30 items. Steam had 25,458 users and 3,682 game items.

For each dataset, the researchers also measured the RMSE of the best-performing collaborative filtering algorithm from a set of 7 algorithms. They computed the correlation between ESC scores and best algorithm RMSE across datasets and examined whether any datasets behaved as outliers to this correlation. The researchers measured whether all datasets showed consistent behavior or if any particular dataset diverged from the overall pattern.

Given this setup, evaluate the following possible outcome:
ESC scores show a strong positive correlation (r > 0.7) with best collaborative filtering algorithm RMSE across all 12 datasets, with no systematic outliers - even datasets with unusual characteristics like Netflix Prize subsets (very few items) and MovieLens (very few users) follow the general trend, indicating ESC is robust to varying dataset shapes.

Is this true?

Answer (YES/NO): NO